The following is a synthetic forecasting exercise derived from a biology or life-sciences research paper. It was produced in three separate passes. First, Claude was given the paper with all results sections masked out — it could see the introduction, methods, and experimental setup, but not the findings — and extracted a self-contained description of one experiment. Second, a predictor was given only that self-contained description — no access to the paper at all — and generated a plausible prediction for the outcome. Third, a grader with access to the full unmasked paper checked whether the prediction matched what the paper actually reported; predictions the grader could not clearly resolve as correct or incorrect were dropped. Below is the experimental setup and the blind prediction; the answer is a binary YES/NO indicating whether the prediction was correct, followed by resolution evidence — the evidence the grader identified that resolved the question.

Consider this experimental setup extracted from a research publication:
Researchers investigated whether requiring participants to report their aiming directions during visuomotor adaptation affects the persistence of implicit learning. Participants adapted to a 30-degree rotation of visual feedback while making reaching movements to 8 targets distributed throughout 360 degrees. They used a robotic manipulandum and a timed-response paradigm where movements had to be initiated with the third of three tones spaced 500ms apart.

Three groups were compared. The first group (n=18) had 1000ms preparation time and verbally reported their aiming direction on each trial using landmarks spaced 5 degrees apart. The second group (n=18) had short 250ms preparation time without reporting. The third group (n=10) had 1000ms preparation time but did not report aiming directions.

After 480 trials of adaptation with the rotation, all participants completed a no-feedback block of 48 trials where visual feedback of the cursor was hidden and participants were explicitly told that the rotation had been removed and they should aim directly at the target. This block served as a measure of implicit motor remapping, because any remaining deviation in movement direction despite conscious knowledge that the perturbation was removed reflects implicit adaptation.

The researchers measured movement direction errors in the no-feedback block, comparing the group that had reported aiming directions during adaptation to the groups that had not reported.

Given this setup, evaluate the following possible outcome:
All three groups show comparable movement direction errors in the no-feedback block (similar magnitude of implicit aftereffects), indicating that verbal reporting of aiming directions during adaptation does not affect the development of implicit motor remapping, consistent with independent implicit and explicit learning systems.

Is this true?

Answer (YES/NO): NO